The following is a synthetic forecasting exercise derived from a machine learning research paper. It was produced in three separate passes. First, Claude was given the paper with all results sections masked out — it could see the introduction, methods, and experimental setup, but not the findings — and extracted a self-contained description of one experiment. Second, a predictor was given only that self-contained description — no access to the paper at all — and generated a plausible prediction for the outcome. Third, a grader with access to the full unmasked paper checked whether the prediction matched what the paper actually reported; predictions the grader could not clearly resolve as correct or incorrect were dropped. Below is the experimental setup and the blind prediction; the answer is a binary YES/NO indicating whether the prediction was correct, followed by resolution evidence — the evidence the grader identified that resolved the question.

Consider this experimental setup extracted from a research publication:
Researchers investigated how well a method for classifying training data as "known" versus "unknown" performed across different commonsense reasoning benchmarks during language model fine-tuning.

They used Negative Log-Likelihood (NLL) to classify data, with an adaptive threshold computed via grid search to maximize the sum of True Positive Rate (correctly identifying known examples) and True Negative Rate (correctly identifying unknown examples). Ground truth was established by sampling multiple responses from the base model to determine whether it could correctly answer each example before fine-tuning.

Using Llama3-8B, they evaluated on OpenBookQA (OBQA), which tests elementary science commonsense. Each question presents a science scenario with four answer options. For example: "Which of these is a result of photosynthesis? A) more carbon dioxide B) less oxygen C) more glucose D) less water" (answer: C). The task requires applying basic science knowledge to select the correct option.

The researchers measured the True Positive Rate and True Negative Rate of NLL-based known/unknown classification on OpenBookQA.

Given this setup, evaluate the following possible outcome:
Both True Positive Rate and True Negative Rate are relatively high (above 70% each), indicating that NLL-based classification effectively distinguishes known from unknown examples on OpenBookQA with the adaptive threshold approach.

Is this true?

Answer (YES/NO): YES